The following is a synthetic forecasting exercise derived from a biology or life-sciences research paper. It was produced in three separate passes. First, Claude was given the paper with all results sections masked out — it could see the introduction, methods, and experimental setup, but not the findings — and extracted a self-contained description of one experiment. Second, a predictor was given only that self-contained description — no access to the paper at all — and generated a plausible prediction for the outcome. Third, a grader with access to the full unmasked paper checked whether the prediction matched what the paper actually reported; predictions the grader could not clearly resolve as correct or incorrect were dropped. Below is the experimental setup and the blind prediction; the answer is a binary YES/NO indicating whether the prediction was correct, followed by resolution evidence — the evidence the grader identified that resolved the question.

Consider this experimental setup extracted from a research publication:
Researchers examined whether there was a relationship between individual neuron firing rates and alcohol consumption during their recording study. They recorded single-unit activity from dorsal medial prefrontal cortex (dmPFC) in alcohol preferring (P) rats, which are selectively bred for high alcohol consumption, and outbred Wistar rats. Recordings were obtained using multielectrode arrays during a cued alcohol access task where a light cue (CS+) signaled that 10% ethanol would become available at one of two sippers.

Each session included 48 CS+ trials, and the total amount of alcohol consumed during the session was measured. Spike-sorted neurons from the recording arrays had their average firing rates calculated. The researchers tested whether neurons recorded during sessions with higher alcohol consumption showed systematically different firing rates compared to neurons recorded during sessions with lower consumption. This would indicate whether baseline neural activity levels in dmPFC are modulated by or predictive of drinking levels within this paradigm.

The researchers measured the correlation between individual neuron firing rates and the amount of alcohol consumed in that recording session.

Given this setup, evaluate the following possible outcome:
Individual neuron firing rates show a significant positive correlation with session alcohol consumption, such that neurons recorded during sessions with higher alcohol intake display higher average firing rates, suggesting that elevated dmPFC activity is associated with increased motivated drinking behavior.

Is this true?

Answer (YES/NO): NO